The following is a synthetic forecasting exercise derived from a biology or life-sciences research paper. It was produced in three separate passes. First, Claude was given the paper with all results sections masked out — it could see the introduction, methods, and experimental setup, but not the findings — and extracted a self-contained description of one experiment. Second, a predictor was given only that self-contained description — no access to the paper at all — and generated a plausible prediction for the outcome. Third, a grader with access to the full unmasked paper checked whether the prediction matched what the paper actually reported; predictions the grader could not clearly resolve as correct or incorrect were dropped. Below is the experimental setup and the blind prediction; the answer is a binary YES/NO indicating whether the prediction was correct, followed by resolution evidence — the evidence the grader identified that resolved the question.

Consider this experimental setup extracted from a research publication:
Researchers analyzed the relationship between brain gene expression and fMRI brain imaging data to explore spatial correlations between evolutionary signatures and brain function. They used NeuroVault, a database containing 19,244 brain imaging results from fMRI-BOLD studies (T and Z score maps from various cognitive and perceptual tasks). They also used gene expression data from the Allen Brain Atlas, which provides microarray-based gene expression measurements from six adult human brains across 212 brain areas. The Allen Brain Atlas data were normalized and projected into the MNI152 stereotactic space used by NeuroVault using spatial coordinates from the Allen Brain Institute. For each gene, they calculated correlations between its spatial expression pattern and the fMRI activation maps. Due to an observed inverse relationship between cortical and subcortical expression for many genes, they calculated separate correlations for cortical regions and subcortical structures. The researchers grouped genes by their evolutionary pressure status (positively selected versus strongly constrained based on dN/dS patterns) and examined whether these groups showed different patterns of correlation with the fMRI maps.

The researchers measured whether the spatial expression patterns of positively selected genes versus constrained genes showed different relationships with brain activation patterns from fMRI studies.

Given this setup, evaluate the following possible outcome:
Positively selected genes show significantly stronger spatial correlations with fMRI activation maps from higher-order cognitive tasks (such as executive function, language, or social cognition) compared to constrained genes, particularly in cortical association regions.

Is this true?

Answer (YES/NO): NO